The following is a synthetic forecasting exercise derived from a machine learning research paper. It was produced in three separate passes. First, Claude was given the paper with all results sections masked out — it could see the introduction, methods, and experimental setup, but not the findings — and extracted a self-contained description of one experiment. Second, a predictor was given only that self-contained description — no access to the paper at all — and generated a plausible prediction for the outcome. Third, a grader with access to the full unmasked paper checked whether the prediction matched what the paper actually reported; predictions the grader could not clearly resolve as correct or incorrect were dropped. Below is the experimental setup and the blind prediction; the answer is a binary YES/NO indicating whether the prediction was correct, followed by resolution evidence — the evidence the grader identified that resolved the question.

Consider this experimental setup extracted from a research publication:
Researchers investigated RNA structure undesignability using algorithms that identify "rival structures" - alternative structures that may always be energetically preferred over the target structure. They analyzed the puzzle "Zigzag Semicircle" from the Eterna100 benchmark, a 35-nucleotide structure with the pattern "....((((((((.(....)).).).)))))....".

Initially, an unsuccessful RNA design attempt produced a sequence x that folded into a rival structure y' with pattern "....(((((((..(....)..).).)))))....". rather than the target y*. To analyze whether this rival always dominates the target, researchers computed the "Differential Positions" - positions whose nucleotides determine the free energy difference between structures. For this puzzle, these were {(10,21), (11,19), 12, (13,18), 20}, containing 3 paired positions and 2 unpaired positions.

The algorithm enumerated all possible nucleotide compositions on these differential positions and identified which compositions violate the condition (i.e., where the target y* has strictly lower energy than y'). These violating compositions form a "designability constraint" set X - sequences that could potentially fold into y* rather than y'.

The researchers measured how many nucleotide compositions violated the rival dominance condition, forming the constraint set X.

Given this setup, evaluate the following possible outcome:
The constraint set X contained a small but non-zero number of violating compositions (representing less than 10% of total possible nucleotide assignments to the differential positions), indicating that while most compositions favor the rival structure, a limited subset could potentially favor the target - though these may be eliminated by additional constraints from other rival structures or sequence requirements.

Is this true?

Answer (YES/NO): YES